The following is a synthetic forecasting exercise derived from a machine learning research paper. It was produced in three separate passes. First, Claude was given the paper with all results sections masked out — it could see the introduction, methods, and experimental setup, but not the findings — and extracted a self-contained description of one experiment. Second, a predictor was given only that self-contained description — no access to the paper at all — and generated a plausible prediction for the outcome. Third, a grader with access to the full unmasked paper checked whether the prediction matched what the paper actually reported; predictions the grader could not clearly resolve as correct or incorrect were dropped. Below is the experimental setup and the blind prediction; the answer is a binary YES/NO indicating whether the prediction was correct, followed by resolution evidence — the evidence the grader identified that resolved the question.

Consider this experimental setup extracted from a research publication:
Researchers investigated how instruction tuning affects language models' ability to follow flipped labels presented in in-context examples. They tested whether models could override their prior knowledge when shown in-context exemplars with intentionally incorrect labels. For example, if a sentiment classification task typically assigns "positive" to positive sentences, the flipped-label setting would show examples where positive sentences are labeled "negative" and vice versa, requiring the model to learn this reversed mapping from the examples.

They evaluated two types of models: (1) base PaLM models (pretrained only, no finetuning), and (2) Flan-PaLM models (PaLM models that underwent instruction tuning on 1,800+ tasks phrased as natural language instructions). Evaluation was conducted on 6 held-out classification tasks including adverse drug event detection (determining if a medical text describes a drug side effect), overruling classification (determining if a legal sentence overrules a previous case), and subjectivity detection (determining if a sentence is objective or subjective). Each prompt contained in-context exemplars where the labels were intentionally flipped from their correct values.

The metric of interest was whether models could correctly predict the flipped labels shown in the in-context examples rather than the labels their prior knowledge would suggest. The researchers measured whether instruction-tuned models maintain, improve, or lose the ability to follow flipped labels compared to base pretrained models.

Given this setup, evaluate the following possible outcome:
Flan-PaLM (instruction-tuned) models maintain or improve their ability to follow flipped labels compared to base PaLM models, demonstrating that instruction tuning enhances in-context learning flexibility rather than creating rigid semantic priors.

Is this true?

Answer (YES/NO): NO